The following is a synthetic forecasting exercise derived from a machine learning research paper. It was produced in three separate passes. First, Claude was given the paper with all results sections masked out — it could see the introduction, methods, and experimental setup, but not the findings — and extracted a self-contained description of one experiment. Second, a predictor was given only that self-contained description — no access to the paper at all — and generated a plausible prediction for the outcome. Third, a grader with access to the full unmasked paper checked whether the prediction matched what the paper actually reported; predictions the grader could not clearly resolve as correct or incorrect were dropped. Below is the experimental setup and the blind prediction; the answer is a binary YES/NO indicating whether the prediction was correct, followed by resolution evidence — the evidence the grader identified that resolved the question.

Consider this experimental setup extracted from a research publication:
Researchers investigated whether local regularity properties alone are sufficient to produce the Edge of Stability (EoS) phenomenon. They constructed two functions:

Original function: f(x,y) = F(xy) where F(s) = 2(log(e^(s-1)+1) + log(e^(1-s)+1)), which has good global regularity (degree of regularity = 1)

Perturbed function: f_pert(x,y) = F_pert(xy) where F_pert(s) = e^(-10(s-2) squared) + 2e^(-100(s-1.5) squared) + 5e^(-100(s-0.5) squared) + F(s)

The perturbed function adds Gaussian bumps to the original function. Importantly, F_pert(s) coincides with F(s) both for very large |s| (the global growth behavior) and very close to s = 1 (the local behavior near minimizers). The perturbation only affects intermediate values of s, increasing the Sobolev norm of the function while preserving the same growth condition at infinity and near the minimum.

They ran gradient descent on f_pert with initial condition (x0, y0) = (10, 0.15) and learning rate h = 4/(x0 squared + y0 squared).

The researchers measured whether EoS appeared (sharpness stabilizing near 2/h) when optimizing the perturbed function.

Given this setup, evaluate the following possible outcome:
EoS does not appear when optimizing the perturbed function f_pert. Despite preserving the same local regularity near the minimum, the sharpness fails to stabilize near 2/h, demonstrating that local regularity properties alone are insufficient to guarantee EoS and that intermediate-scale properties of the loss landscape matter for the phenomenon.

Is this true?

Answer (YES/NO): YES